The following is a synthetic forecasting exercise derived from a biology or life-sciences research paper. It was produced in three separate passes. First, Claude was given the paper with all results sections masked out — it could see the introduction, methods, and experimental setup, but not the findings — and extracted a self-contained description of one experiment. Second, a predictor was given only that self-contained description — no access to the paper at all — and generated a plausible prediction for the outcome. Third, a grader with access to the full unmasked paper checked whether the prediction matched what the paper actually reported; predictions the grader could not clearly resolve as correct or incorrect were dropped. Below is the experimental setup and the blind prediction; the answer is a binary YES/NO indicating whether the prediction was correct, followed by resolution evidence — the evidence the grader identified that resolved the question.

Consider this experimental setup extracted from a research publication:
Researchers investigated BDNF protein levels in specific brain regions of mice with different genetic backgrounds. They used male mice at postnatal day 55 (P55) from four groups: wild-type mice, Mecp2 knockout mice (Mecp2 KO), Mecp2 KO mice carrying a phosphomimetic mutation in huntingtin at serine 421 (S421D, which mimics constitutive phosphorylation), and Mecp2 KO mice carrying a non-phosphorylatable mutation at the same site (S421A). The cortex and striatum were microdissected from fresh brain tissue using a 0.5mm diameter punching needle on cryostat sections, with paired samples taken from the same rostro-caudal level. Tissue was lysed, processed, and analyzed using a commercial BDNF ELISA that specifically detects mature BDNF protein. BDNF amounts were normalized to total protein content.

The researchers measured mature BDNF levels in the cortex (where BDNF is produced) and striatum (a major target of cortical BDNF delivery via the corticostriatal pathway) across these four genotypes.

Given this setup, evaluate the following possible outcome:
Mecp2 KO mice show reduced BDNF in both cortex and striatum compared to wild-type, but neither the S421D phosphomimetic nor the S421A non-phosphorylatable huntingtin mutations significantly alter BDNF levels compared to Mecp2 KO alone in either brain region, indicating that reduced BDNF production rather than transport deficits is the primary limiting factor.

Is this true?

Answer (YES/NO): NO